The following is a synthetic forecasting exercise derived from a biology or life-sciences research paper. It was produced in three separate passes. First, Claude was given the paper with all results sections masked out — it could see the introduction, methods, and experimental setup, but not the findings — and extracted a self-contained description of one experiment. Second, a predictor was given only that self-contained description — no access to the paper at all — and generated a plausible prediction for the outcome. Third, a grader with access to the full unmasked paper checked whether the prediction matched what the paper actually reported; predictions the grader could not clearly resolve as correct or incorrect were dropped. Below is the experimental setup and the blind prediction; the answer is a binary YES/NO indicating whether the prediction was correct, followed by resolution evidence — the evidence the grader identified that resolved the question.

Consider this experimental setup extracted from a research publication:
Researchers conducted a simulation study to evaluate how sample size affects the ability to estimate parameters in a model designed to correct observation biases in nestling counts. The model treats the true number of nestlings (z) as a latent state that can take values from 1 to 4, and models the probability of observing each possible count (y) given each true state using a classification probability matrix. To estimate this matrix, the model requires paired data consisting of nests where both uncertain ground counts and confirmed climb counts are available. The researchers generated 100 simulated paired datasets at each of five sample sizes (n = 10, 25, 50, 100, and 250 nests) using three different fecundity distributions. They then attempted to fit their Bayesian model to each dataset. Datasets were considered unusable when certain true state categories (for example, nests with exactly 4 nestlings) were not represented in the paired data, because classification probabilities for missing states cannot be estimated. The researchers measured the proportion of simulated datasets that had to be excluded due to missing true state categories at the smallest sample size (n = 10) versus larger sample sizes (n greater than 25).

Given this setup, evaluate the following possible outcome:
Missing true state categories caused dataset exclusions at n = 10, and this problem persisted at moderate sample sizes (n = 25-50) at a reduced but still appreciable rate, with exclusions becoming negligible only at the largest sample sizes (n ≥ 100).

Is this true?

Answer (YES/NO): NO